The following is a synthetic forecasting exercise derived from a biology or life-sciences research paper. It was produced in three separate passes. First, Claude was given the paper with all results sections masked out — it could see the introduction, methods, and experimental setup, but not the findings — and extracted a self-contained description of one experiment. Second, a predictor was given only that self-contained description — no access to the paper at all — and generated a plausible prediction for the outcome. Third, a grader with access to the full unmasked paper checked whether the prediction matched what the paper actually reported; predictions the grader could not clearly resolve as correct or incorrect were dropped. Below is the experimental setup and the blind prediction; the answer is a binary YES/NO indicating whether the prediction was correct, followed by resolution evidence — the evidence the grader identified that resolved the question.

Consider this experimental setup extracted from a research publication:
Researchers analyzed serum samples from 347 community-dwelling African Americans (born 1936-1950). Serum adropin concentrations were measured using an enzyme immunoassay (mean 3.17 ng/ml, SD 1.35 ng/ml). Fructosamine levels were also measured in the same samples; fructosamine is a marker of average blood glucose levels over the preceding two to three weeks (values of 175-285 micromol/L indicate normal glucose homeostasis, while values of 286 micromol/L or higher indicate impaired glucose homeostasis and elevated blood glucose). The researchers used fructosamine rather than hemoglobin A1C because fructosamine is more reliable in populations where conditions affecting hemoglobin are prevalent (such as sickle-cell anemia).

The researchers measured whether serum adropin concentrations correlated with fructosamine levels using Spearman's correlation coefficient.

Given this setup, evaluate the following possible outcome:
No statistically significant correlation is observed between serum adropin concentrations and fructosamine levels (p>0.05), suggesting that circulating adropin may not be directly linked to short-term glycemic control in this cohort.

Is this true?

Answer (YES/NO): NO